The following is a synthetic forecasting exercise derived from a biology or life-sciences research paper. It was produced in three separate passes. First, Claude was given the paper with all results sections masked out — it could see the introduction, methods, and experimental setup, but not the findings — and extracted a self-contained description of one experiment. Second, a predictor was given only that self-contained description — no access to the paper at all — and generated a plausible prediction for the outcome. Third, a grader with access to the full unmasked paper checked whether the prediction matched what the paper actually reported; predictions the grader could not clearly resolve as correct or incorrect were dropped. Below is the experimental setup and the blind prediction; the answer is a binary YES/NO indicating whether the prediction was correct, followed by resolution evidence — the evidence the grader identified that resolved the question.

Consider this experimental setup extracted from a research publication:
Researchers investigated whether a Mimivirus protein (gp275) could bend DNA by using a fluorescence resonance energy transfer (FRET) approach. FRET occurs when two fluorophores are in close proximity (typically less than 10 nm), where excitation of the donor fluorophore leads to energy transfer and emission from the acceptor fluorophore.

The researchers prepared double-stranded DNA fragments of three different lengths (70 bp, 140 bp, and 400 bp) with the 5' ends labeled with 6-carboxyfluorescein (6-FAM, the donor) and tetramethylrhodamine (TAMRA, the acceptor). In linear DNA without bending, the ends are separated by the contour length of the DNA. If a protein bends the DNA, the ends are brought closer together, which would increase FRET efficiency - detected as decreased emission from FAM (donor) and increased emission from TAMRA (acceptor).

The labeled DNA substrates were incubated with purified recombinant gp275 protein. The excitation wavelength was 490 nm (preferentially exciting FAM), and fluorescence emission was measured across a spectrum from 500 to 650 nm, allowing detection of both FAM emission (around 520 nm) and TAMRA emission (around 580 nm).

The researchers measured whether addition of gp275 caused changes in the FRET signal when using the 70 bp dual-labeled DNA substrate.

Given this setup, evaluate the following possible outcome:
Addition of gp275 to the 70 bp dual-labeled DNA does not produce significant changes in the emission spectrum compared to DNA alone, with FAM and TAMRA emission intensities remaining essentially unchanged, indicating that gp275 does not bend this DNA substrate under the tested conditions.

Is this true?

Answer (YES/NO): NO